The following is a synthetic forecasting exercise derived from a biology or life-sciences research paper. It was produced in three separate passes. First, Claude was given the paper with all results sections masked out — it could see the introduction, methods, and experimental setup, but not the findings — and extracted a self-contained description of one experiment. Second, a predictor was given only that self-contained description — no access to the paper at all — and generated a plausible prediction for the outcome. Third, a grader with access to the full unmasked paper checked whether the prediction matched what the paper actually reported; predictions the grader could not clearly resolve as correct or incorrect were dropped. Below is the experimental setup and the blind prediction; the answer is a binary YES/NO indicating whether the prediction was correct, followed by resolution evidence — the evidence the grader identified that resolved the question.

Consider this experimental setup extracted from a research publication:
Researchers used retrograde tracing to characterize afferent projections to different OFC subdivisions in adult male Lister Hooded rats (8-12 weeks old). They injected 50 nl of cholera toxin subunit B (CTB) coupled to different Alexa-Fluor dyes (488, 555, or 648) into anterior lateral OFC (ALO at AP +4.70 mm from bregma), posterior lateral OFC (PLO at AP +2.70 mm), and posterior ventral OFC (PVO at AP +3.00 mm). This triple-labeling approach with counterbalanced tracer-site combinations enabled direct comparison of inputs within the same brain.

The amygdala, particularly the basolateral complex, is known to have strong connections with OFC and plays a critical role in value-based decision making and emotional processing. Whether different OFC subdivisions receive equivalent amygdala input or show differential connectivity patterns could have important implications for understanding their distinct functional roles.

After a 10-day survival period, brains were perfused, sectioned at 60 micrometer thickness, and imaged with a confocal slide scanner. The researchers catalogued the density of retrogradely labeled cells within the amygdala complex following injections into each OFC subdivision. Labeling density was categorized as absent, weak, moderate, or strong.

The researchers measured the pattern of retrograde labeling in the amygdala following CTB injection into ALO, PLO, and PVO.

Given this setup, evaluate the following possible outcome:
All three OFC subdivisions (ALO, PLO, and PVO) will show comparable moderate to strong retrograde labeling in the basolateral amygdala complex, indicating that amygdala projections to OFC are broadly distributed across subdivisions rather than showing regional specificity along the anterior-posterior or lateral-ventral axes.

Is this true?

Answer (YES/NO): NO